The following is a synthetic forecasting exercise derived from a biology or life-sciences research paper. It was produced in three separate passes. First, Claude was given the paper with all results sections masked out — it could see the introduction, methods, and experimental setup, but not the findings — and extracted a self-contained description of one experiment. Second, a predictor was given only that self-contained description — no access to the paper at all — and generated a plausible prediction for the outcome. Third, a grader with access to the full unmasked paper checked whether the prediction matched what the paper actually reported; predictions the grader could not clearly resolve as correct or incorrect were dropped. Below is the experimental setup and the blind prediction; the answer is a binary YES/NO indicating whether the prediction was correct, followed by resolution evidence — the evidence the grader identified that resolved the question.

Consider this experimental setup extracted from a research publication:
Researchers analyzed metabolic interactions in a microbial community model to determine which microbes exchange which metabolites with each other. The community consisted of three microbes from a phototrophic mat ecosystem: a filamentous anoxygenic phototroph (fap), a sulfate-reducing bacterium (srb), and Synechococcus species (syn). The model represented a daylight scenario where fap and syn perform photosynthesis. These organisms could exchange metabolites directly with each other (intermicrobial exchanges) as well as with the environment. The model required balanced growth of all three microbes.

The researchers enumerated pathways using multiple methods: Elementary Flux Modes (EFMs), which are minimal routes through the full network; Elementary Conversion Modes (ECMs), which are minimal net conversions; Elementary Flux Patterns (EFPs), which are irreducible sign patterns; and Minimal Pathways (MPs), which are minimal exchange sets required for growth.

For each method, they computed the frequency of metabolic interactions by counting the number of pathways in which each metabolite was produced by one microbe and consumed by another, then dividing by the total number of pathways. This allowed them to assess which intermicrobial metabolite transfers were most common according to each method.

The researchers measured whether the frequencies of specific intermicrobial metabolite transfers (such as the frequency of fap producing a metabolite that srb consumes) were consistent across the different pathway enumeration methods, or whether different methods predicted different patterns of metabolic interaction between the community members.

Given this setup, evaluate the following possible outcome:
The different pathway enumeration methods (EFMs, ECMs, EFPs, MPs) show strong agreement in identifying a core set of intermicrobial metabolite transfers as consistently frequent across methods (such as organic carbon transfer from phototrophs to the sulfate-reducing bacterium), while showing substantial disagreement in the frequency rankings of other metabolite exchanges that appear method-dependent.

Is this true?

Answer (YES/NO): NO